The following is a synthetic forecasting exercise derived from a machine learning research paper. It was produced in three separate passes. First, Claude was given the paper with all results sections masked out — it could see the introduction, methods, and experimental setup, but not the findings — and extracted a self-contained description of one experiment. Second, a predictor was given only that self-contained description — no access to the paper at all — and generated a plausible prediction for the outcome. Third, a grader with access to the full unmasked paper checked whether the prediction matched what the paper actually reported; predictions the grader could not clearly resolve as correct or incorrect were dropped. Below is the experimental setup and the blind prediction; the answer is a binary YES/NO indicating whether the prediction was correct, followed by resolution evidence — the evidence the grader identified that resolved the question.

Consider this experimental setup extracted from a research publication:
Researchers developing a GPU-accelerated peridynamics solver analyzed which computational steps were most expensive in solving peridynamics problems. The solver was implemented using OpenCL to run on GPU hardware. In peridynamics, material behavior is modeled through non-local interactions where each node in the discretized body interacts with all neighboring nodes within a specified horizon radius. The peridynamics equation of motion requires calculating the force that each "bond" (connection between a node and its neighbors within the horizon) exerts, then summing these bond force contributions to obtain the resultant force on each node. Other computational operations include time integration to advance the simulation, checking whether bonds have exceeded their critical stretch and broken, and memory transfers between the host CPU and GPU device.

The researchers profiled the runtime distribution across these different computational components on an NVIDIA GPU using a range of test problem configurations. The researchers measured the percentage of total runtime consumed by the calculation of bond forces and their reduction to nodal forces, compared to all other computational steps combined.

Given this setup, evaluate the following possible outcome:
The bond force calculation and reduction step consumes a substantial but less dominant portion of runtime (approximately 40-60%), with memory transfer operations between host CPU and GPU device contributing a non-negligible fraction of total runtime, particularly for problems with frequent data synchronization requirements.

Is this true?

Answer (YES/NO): NO